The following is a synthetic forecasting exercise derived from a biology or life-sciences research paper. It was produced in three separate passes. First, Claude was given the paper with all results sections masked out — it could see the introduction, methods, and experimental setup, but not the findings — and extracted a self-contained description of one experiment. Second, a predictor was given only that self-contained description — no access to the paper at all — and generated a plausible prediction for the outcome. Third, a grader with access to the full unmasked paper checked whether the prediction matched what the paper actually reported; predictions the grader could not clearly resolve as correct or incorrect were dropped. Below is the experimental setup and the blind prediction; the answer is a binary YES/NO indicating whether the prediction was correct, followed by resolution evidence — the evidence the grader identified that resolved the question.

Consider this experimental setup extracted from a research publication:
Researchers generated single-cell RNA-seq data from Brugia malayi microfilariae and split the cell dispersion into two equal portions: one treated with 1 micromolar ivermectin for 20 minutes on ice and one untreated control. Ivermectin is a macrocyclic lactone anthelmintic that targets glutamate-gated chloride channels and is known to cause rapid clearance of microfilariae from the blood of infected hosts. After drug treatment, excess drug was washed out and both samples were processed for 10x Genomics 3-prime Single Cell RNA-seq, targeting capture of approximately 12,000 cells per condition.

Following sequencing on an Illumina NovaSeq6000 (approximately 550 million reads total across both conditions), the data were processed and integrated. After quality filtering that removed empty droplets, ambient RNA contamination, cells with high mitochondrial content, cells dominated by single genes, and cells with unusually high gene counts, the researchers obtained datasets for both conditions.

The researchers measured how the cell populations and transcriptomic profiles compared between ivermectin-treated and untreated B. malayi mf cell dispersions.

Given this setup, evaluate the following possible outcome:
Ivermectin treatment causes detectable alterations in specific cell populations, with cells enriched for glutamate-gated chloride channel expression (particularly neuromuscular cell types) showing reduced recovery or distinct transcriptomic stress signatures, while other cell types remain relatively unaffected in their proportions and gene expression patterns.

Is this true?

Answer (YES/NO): NO